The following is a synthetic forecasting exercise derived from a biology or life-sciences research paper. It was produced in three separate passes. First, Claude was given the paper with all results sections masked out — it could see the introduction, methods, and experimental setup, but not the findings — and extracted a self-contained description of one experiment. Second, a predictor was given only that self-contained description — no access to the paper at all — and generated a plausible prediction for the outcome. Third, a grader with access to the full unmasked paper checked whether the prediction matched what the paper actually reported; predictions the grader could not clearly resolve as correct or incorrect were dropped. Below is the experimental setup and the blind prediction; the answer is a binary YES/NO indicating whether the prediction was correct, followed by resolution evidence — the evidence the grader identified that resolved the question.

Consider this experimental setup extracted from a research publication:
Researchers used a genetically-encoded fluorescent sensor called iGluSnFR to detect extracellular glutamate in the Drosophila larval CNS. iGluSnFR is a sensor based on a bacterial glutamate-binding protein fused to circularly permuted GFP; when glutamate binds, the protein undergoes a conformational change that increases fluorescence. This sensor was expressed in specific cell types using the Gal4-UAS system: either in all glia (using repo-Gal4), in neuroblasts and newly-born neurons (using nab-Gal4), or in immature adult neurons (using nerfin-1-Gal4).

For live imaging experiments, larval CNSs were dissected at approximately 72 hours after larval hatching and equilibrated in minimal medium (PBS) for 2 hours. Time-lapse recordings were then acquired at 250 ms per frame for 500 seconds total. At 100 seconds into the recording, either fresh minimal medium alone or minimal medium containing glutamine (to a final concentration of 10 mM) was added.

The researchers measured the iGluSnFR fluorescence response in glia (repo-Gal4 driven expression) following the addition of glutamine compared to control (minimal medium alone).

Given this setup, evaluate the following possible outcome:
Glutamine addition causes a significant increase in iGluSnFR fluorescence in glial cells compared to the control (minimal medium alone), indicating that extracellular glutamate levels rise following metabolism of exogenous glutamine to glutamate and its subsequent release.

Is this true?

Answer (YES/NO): YES